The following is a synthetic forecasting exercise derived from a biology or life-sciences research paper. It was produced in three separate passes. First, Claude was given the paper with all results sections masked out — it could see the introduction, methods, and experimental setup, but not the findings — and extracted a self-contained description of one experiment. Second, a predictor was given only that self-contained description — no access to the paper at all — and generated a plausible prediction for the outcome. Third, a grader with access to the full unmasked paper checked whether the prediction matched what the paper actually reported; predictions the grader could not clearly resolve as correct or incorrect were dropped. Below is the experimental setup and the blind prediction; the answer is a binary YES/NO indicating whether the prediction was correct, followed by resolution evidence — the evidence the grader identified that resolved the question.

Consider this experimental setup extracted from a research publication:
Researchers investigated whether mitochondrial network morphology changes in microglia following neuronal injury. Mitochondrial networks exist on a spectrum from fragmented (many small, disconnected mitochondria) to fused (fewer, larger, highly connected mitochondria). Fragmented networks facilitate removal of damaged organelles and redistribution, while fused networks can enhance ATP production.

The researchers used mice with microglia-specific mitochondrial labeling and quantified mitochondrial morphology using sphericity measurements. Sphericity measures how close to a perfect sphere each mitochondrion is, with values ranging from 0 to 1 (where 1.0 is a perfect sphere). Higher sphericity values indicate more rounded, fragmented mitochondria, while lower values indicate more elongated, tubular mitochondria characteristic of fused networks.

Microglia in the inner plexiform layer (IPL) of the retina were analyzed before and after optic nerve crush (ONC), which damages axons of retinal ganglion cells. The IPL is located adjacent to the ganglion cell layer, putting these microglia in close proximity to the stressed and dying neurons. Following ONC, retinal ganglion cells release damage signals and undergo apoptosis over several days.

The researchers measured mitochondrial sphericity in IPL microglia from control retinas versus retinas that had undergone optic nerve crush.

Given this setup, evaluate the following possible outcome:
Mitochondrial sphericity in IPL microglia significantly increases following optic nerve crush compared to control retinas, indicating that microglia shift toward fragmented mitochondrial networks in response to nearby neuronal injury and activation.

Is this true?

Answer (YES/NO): YES